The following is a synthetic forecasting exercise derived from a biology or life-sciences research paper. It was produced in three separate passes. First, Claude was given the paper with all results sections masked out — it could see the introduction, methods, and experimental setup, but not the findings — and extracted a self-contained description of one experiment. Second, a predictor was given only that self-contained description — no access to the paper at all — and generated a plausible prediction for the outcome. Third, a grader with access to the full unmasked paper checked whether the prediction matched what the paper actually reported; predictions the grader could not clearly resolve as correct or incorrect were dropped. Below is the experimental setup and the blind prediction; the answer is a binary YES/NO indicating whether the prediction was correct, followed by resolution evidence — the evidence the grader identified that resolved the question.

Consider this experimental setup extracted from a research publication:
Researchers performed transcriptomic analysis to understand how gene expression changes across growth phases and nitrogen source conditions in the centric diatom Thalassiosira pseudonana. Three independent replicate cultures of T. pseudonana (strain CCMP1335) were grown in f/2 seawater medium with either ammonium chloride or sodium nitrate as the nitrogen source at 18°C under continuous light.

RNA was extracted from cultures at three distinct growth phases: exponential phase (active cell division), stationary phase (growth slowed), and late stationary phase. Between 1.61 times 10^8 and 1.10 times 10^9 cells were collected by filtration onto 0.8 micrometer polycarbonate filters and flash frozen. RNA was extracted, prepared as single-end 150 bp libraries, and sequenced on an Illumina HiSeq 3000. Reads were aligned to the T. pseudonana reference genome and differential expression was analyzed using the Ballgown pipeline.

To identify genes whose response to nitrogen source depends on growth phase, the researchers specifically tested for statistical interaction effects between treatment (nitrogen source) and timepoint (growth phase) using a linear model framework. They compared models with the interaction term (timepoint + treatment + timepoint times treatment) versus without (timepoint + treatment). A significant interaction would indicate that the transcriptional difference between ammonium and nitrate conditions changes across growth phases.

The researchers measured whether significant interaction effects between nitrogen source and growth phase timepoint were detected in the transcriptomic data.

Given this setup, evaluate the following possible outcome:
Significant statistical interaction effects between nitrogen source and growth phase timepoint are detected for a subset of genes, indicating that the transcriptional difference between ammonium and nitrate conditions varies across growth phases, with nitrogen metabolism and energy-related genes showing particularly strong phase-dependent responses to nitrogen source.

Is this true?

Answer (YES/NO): NO